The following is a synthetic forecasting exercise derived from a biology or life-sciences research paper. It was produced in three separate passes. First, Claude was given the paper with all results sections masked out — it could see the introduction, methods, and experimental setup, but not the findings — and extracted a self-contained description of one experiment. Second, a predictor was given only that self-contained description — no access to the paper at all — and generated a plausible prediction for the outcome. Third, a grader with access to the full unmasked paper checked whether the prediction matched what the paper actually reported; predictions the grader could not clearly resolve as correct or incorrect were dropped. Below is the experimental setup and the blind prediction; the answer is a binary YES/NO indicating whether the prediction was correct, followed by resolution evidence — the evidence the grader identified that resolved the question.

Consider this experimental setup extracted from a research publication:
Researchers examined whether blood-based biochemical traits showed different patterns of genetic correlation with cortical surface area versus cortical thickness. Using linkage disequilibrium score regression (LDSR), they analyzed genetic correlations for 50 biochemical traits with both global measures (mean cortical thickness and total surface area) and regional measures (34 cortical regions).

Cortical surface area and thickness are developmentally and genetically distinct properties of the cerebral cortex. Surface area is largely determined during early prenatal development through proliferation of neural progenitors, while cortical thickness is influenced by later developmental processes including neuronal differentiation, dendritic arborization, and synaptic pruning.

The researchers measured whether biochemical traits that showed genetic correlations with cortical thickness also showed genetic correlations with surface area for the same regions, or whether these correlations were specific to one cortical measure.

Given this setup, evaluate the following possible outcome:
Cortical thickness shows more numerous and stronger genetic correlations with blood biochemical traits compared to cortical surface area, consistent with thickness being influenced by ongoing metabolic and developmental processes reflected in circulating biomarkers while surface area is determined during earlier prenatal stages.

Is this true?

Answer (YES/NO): NO